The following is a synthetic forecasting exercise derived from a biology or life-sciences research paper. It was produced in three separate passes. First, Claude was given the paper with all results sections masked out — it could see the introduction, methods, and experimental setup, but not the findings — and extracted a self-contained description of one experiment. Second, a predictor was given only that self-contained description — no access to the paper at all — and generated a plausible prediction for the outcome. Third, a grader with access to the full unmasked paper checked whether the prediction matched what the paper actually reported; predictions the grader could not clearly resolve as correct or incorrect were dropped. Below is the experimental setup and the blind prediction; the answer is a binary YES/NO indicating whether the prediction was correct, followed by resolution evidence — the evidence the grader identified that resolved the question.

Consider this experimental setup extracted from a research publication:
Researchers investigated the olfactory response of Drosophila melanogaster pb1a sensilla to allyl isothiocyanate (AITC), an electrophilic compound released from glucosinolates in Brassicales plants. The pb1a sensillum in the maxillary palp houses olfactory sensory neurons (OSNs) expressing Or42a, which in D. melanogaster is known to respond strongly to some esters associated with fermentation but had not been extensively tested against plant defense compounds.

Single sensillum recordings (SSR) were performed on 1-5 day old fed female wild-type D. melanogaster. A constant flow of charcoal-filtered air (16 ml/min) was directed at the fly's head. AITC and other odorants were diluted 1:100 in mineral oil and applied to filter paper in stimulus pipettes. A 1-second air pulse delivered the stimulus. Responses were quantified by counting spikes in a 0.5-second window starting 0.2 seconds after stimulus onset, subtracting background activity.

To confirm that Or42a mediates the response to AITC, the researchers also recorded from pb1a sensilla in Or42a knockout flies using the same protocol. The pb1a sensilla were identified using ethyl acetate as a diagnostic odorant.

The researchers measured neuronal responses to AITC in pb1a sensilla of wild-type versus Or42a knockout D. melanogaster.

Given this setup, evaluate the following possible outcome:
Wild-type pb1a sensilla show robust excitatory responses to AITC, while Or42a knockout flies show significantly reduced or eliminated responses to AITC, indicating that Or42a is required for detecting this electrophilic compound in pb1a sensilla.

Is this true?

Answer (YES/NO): YES